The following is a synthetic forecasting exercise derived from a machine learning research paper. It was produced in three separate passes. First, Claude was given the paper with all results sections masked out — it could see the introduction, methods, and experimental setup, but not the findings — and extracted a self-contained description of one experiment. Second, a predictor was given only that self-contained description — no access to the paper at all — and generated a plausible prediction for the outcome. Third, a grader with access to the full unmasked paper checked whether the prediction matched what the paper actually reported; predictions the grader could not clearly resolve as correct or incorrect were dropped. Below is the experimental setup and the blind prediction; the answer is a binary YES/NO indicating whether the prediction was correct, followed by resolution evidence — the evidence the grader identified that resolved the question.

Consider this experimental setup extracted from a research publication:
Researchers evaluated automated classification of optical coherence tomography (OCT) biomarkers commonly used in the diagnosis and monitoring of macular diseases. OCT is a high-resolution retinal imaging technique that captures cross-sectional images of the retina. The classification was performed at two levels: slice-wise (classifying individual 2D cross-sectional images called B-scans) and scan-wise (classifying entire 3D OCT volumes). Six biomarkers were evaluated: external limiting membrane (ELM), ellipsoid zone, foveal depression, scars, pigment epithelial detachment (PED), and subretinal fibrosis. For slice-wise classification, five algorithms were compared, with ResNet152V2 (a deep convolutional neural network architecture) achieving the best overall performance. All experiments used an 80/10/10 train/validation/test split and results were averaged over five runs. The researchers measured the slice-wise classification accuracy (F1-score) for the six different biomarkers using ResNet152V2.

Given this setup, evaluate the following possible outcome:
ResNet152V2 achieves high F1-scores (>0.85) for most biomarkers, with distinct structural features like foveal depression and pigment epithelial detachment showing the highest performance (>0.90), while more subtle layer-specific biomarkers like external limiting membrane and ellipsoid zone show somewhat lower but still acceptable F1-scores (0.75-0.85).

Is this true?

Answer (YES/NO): NO